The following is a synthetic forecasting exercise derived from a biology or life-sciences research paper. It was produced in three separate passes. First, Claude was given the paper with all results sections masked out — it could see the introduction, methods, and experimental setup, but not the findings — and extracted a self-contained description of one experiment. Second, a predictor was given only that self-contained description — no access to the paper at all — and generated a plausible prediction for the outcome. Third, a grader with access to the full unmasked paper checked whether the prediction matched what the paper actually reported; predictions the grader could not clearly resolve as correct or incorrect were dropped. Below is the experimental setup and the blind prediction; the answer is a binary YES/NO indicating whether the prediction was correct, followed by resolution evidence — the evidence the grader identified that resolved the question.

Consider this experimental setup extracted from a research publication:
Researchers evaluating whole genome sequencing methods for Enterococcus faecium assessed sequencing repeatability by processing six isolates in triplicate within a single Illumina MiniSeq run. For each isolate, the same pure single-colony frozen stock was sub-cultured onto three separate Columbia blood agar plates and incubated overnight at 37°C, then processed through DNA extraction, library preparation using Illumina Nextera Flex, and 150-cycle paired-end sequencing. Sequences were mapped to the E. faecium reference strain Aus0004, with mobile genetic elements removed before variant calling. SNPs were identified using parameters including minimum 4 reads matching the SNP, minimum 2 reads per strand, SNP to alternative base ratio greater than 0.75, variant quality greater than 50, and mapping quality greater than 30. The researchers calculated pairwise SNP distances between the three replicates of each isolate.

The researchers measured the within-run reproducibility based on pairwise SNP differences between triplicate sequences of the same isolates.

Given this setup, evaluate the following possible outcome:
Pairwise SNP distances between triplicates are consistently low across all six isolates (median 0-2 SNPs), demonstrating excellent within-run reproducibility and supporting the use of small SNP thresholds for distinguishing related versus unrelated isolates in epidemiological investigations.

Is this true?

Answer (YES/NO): NO